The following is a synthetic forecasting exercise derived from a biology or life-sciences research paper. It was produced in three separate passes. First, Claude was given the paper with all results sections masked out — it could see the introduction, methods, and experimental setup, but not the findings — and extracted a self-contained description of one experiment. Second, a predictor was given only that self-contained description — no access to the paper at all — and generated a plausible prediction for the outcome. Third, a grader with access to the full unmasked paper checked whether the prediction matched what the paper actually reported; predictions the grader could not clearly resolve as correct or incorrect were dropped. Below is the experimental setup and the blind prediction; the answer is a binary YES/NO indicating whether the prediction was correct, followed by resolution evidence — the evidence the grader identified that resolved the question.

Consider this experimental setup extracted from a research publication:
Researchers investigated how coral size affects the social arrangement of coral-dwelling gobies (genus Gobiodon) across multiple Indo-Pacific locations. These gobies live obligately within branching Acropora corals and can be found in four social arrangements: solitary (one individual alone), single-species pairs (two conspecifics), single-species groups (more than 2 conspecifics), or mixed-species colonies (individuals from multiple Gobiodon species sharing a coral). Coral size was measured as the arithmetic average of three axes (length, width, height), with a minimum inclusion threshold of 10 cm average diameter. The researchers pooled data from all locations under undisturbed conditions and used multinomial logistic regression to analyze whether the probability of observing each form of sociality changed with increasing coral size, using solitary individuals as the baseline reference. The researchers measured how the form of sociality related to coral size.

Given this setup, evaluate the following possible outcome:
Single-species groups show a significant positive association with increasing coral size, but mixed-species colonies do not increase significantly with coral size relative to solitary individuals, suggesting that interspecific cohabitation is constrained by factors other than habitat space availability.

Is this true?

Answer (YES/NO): NO